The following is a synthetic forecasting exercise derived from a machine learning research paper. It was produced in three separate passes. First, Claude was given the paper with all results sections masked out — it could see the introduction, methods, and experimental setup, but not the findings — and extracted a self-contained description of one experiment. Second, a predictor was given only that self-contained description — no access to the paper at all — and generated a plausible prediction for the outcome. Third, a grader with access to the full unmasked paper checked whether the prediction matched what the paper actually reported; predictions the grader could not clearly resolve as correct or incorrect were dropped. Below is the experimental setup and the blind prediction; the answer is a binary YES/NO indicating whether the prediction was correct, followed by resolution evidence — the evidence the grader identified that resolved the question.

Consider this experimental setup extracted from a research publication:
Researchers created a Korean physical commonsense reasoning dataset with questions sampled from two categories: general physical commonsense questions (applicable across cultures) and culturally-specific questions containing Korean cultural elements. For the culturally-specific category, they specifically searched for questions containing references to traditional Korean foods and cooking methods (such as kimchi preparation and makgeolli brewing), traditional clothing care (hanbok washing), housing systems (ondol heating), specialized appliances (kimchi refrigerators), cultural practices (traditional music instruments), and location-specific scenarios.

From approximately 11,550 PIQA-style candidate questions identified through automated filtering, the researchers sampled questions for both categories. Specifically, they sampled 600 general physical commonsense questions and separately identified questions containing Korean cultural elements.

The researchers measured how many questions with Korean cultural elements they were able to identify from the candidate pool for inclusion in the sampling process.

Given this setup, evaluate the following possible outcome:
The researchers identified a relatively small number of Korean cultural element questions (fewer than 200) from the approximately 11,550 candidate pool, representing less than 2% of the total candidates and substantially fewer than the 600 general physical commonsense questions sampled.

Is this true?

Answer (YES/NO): YES